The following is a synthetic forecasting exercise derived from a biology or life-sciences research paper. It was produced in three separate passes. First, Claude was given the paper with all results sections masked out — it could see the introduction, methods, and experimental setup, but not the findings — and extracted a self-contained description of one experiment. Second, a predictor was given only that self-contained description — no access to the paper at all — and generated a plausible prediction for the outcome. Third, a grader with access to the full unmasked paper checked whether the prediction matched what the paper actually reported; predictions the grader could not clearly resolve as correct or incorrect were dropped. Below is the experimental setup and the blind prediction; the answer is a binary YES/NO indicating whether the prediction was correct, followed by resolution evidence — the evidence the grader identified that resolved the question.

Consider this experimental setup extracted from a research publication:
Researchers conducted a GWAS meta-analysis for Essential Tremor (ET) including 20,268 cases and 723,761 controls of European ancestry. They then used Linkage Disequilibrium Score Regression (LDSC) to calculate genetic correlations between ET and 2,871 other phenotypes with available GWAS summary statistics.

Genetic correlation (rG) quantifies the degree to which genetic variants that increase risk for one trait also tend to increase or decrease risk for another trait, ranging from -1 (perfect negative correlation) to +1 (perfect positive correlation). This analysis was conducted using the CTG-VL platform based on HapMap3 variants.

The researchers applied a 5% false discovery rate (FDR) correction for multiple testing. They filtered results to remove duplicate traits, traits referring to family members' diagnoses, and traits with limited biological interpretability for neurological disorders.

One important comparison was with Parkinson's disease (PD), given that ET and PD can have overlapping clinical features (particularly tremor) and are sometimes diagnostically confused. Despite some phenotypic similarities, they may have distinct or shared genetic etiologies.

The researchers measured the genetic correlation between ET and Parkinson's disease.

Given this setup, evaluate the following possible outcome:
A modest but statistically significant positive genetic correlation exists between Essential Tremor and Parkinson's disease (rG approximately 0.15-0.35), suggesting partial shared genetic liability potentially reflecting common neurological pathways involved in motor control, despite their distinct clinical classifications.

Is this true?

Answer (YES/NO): NO